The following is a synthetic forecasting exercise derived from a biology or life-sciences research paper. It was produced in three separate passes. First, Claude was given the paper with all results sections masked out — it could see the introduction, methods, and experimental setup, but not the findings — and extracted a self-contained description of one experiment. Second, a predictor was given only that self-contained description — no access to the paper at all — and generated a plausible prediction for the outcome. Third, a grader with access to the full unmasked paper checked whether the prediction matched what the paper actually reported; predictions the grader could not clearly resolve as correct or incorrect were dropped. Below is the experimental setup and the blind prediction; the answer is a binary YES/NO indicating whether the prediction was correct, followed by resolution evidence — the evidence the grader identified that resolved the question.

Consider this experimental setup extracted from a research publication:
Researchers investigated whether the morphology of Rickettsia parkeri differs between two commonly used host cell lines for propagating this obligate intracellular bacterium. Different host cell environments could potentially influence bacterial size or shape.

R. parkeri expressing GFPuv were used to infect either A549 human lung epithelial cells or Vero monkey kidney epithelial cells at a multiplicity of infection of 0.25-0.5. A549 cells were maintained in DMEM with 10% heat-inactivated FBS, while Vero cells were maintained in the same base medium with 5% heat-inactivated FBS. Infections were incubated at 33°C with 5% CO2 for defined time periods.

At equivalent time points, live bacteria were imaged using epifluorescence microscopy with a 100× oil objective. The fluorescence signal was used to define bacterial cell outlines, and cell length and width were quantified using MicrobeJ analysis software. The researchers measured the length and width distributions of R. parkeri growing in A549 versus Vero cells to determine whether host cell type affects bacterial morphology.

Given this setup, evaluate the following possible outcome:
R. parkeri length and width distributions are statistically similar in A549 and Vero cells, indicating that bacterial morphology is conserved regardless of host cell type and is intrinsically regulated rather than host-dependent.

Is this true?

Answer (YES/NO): YES